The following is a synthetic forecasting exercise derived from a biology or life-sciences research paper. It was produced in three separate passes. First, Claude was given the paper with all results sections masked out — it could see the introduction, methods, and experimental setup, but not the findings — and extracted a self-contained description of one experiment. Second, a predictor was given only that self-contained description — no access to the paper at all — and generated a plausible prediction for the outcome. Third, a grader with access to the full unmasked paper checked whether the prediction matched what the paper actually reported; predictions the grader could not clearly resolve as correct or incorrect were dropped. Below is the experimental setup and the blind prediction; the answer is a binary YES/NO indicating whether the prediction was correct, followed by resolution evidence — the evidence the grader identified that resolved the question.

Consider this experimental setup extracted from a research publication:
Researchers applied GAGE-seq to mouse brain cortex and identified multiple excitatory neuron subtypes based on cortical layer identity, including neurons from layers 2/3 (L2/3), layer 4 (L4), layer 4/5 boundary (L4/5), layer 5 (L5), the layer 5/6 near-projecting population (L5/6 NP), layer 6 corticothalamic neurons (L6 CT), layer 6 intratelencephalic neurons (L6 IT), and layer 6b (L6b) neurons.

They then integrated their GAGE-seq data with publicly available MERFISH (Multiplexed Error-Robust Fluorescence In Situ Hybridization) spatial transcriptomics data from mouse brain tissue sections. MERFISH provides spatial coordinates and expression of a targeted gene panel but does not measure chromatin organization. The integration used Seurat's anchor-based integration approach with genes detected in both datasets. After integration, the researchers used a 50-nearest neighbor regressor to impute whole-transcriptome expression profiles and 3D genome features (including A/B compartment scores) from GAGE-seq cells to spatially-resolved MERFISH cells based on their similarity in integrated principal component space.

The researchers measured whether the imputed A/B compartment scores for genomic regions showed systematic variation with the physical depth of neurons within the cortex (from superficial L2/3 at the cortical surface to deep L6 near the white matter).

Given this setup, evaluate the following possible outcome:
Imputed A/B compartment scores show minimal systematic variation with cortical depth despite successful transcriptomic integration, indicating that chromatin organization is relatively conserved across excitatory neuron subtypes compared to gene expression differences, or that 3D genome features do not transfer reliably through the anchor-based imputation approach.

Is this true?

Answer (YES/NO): NO